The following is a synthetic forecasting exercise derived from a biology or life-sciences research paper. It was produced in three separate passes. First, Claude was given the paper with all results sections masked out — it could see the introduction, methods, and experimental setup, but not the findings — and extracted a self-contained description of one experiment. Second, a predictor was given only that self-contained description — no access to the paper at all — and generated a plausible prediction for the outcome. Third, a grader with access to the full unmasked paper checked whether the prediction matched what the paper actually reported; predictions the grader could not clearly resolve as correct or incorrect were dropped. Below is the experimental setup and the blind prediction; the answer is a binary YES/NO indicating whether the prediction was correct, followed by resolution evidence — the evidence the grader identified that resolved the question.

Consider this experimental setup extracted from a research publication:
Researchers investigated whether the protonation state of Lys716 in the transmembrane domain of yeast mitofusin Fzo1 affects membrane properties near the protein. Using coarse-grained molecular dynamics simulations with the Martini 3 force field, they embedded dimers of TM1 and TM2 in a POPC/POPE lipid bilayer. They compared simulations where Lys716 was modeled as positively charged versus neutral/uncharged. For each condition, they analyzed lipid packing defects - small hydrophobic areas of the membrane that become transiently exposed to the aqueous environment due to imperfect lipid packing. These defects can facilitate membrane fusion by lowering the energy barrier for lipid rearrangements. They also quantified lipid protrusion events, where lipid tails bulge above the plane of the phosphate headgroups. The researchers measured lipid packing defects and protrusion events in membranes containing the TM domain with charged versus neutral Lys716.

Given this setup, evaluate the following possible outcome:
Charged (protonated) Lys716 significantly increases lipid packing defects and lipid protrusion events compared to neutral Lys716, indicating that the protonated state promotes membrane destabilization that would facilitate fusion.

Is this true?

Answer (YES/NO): NO